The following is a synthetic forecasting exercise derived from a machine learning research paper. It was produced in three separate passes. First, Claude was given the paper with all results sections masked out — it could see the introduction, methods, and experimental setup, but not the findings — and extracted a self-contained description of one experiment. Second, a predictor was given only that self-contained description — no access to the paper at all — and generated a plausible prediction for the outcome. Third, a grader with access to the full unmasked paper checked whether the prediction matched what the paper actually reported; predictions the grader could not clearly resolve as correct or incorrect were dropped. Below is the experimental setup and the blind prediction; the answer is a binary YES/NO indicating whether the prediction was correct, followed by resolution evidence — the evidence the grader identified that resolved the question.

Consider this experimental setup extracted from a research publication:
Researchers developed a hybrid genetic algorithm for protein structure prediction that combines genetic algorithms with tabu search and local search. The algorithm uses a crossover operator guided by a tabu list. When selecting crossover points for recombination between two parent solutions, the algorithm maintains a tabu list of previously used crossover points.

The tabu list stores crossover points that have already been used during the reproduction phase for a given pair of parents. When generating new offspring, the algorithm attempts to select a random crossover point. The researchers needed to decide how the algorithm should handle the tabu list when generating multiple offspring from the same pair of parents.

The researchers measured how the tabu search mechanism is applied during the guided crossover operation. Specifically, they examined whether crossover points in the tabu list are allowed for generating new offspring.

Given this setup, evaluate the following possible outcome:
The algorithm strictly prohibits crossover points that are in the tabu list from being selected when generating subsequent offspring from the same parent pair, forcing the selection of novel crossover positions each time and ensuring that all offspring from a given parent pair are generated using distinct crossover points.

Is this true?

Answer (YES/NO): YES